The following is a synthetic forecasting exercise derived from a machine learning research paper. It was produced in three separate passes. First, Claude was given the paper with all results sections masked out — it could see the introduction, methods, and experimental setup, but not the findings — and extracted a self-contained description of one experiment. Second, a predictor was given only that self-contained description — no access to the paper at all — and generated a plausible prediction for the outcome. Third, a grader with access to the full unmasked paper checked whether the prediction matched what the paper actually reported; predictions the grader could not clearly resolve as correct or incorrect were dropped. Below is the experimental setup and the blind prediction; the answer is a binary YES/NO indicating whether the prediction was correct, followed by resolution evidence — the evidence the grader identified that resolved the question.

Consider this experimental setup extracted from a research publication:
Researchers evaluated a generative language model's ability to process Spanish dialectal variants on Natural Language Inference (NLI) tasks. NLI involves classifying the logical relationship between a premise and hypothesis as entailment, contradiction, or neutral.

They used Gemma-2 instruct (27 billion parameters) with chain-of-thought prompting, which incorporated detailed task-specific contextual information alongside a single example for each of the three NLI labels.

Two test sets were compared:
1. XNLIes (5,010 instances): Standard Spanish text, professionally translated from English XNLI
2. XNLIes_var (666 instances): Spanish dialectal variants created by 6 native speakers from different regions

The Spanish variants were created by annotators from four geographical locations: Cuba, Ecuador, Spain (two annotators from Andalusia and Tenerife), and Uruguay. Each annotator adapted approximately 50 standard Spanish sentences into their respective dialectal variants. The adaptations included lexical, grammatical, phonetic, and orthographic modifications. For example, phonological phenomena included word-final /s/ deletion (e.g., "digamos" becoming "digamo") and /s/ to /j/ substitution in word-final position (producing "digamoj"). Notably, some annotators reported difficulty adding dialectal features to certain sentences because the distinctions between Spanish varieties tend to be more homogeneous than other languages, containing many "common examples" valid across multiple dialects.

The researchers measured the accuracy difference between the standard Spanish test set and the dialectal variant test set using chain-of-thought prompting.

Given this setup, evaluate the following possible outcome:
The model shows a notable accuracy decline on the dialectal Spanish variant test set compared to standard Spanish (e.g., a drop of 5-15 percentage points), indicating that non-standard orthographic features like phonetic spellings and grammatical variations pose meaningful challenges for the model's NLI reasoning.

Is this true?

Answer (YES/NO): NO